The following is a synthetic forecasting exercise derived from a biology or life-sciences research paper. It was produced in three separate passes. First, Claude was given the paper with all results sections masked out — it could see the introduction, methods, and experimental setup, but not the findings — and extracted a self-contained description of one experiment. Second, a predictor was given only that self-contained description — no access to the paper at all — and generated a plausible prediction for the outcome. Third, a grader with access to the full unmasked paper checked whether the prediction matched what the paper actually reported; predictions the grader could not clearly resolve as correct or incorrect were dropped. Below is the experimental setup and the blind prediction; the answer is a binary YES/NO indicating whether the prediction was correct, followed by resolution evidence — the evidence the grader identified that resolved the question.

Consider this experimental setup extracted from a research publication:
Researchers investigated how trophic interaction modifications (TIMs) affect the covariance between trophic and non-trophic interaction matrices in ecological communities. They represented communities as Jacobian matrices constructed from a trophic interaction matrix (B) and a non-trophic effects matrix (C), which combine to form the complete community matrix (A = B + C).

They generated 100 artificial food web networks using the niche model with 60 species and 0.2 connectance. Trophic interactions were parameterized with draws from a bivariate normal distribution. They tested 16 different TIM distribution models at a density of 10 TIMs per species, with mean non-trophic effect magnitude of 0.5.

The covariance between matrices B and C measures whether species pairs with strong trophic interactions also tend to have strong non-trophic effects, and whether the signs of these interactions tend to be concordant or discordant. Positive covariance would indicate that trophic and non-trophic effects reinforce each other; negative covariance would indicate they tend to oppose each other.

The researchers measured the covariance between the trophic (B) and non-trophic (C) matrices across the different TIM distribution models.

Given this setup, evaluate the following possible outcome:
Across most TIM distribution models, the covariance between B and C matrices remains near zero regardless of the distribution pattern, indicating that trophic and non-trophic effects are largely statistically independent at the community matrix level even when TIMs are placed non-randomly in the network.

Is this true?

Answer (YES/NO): NO